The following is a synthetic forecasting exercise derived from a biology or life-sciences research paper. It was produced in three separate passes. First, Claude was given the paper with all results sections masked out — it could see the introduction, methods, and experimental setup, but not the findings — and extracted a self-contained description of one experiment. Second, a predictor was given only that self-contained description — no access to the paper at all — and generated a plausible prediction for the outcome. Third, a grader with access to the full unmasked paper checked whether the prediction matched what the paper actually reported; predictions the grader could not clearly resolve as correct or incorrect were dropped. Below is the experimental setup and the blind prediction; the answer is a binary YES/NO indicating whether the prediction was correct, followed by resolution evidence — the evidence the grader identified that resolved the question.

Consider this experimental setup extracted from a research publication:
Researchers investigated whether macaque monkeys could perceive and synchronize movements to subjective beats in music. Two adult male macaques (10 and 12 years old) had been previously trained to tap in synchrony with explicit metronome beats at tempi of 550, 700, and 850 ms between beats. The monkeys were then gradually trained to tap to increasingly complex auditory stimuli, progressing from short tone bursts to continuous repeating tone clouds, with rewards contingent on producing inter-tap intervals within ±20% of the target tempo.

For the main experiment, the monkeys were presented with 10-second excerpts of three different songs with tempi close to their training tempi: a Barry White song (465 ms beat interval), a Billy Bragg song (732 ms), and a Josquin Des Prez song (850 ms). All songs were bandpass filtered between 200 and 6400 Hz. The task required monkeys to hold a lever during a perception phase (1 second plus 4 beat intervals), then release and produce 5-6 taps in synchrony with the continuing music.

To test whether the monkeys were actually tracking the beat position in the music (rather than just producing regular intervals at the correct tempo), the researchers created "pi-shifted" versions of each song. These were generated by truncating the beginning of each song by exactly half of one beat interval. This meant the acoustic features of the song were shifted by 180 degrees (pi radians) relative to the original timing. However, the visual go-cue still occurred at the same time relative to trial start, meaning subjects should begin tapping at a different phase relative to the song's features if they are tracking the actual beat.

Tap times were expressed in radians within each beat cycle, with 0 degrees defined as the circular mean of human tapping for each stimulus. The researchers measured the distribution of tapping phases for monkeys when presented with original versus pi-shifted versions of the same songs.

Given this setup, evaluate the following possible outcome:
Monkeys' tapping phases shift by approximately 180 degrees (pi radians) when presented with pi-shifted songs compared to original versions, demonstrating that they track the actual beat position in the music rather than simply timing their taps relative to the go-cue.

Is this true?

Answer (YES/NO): NO